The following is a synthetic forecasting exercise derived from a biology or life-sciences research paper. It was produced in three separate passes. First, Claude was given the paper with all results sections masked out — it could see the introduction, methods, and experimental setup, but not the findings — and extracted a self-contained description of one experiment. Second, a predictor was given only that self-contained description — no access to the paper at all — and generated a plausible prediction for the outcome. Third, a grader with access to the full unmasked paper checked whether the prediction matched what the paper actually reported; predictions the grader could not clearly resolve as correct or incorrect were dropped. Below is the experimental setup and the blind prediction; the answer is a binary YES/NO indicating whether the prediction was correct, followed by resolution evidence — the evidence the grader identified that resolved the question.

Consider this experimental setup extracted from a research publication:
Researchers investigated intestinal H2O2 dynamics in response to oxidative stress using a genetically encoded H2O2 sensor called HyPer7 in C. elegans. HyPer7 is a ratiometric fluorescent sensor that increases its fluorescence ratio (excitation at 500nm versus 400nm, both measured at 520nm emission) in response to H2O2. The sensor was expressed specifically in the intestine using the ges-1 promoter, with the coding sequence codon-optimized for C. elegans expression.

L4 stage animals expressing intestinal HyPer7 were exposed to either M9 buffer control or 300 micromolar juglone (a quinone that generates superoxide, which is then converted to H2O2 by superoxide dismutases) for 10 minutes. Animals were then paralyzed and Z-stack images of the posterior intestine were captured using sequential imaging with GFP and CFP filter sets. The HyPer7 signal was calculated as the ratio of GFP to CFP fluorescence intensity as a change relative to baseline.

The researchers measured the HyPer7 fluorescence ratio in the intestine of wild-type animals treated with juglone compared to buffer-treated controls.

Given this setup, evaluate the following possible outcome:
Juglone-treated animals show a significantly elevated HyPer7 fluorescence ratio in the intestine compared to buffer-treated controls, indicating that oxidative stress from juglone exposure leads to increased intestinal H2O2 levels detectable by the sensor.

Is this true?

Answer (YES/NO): YES